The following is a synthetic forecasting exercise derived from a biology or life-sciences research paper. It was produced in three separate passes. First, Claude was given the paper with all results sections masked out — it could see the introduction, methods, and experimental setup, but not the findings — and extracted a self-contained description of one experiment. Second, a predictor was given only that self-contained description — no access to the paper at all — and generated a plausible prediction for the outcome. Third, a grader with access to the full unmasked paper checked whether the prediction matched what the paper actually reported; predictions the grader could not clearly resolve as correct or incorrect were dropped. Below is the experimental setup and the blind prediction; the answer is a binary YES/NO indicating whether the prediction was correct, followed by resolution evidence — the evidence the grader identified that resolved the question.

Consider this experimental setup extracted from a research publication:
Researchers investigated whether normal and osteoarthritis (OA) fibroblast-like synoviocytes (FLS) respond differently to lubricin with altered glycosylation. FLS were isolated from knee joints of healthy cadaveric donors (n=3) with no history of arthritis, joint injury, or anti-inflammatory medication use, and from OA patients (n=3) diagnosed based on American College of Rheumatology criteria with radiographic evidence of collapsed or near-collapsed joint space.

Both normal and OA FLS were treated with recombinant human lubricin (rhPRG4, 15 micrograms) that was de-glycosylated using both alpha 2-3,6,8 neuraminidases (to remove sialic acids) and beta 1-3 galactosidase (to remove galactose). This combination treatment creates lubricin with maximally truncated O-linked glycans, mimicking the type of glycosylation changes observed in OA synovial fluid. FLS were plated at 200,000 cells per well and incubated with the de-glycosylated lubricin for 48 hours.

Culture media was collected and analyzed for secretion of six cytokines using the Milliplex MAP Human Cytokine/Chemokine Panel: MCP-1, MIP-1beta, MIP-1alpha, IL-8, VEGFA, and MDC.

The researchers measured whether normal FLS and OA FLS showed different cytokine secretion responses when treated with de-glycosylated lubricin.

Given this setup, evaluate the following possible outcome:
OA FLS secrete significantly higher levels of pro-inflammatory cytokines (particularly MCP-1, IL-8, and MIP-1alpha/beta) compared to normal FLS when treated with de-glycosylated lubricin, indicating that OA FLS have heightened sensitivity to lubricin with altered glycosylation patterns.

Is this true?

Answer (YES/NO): NO